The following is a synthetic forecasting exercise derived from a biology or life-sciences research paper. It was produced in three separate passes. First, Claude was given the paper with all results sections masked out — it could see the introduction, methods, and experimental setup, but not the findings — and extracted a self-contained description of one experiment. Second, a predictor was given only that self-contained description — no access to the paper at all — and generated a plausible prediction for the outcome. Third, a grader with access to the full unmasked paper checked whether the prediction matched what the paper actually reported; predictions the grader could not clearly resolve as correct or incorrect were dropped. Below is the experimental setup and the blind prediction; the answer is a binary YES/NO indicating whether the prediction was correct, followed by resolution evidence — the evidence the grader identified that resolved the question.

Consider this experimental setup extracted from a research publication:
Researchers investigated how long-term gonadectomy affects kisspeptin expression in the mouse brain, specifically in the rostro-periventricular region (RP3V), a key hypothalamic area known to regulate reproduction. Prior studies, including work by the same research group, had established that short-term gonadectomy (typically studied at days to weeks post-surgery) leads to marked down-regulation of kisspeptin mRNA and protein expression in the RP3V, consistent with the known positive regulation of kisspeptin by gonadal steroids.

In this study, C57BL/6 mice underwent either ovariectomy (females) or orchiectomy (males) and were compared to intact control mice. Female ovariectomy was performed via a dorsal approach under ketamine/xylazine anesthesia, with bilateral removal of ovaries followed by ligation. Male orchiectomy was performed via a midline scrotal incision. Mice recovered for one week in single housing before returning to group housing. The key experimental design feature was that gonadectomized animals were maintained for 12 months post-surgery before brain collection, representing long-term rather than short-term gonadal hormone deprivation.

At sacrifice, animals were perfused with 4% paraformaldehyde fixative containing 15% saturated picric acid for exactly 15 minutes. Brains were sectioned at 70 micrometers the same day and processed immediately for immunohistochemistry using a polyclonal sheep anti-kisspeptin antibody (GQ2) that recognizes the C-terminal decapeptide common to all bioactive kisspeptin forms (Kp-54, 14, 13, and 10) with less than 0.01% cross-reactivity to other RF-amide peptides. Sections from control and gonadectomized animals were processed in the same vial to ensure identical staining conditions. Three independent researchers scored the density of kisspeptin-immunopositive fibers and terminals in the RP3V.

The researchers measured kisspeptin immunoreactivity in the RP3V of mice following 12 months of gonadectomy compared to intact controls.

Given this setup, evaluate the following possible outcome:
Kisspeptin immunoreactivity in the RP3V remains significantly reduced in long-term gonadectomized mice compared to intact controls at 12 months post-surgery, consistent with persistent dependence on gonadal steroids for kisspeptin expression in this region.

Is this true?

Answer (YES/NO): NO